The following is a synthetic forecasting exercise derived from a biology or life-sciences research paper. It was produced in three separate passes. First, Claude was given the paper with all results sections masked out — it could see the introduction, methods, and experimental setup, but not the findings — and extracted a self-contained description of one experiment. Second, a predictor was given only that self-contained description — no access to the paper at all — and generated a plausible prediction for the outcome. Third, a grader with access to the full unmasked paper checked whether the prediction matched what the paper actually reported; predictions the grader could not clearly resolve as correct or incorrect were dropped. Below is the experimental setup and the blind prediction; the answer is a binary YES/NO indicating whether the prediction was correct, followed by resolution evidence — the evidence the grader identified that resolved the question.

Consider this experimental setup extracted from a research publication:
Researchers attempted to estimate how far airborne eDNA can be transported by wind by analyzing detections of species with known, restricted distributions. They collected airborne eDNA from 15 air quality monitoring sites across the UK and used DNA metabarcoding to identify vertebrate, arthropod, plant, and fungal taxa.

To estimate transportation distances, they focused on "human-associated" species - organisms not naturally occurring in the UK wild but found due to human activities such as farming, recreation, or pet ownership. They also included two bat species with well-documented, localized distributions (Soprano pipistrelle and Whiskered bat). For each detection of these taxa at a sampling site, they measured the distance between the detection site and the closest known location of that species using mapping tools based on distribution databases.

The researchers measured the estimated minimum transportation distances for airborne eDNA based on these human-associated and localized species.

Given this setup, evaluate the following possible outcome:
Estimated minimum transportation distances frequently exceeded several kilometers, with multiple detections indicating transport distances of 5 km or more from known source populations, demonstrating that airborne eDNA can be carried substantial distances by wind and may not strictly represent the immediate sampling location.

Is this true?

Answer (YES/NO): YES